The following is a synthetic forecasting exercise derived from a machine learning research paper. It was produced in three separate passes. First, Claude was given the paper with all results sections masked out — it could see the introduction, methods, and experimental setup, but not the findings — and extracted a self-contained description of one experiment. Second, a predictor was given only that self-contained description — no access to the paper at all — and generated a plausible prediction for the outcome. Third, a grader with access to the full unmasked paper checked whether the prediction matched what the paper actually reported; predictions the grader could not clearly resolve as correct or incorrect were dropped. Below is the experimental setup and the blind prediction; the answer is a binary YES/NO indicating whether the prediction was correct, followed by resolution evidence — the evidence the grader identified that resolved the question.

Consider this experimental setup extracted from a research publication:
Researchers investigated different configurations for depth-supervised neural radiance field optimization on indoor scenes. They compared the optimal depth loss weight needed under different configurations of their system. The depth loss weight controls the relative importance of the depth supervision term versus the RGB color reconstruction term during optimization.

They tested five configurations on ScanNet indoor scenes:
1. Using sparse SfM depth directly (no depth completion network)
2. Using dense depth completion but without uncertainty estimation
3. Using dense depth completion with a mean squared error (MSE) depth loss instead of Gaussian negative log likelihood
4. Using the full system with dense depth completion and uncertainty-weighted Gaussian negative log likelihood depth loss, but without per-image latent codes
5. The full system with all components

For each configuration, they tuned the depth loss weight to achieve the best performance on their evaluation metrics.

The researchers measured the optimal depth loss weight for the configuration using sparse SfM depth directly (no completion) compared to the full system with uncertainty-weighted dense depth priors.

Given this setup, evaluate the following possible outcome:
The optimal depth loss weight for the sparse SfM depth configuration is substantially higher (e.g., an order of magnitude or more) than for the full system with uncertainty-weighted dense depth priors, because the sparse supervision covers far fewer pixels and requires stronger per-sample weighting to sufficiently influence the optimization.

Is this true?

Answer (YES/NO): YES